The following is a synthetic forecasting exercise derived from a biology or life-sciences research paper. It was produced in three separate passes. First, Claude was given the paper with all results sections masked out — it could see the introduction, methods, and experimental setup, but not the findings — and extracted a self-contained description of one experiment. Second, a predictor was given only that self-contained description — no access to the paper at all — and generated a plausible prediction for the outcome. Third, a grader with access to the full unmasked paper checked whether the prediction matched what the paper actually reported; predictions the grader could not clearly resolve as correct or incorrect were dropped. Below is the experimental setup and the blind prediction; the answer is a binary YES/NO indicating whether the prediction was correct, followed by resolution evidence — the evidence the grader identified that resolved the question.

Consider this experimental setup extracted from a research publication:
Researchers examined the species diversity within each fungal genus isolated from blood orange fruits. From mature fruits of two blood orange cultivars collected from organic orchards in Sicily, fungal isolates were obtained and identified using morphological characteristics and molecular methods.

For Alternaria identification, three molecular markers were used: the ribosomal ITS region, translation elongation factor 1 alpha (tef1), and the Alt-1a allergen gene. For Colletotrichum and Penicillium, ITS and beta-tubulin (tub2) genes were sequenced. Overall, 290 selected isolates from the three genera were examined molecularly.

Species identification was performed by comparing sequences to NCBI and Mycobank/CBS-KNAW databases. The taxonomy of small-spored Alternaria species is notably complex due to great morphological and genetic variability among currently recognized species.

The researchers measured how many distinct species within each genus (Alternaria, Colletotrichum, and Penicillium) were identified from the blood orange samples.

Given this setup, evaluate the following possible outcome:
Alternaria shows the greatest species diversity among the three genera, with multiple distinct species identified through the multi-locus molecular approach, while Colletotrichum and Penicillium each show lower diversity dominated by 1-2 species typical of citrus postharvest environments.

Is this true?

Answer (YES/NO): NO